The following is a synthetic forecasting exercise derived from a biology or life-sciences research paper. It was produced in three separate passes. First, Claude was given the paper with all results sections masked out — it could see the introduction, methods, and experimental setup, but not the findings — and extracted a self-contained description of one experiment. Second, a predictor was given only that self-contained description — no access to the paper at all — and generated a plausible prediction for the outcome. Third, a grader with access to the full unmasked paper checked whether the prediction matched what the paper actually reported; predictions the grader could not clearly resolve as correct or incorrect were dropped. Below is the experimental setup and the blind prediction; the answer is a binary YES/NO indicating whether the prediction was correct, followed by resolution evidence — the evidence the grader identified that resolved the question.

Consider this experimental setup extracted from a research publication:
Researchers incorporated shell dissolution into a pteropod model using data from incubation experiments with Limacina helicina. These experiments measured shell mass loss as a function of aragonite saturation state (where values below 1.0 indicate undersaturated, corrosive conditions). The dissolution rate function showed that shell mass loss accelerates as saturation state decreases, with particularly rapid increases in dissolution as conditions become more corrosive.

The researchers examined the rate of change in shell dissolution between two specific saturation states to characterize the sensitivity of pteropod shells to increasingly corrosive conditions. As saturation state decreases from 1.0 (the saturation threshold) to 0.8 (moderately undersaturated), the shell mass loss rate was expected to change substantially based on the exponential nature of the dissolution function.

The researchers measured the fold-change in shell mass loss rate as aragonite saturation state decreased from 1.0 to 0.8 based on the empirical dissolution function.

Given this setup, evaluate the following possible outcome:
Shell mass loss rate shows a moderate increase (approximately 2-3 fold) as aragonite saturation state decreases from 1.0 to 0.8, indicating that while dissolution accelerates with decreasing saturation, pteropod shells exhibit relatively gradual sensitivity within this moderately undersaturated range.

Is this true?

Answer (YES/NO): YES